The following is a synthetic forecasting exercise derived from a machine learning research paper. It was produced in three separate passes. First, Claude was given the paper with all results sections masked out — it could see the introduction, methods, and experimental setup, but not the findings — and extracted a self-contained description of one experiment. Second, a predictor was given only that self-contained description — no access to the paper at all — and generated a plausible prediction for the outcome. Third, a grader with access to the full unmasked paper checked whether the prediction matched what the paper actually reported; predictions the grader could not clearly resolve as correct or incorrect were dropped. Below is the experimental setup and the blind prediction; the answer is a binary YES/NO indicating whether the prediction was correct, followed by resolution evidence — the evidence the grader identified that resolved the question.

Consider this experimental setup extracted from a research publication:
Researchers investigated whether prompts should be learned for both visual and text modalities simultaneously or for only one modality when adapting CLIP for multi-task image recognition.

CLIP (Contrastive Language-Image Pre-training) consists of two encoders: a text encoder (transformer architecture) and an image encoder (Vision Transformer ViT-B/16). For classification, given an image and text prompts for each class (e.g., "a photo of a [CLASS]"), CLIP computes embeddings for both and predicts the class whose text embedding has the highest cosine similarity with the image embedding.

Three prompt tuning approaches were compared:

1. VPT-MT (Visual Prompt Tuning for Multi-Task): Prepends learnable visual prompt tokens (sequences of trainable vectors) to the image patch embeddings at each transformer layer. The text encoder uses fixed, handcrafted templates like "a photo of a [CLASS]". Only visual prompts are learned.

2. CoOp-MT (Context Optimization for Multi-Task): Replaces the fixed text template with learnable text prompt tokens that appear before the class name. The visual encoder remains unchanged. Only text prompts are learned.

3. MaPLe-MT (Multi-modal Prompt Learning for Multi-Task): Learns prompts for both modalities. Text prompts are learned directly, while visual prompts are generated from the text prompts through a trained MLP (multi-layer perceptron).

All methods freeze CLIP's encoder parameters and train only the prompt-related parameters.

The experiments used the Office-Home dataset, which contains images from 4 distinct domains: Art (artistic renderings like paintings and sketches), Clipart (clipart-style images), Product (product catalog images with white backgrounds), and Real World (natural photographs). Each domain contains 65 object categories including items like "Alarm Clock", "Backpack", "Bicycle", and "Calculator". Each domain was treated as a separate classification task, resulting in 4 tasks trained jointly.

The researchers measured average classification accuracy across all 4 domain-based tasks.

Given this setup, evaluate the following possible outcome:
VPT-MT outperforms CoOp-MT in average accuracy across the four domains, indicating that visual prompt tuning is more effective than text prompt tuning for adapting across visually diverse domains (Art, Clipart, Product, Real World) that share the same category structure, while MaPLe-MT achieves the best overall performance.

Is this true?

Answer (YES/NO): NO